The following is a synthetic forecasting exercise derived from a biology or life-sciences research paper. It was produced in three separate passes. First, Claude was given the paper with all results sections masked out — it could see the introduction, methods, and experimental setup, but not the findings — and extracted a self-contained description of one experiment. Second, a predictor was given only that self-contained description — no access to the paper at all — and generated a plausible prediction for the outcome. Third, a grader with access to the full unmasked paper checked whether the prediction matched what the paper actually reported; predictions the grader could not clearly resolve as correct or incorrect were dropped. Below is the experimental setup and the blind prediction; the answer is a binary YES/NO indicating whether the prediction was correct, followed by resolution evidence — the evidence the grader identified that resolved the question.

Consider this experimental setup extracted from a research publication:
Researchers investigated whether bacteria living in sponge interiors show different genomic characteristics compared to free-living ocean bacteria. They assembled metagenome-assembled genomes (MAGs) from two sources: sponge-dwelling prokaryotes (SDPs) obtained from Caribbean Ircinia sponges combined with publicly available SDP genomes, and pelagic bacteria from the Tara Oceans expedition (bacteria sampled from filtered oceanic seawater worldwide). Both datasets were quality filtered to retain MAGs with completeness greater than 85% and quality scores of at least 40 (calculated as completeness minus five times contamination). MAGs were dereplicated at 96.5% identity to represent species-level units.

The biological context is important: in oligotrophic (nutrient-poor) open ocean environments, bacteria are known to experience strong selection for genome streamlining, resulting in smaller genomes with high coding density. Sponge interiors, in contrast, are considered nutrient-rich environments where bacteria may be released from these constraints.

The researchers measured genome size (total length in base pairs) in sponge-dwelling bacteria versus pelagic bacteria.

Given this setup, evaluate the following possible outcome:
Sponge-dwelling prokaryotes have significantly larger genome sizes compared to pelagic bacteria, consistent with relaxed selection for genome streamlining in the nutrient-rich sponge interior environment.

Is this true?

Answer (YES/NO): YES